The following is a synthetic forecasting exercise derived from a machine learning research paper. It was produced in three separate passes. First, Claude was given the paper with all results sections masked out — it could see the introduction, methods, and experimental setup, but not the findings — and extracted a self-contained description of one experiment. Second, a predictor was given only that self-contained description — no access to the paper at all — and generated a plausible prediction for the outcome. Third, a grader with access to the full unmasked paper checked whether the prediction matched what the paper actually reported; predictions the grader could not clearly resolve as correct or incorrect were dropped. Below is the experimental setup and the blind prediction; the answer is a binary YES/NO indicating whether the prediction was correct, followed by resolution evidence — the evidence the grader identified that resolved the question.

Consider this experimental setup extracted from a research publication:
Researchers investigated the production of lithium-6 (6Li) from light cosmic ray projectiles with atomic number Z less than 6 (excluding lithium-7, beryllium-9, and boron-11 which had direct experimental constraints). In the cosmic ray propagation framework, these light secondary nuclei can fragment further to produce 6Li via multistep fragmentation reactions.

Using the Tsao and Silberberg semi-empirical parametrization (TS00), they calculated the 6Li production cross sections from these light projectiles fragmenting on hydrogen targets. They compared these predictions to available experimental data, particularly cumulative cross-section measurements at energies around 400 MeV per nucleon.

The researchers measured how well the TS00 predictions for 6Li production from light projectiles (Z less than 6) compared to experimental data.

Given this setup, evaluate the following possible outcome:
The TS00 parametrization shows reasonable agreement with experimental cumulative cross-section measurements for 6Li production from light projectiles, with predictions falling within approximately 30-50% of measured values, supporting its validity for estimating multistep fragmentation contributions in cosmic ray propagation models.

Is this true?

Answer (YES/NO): NO